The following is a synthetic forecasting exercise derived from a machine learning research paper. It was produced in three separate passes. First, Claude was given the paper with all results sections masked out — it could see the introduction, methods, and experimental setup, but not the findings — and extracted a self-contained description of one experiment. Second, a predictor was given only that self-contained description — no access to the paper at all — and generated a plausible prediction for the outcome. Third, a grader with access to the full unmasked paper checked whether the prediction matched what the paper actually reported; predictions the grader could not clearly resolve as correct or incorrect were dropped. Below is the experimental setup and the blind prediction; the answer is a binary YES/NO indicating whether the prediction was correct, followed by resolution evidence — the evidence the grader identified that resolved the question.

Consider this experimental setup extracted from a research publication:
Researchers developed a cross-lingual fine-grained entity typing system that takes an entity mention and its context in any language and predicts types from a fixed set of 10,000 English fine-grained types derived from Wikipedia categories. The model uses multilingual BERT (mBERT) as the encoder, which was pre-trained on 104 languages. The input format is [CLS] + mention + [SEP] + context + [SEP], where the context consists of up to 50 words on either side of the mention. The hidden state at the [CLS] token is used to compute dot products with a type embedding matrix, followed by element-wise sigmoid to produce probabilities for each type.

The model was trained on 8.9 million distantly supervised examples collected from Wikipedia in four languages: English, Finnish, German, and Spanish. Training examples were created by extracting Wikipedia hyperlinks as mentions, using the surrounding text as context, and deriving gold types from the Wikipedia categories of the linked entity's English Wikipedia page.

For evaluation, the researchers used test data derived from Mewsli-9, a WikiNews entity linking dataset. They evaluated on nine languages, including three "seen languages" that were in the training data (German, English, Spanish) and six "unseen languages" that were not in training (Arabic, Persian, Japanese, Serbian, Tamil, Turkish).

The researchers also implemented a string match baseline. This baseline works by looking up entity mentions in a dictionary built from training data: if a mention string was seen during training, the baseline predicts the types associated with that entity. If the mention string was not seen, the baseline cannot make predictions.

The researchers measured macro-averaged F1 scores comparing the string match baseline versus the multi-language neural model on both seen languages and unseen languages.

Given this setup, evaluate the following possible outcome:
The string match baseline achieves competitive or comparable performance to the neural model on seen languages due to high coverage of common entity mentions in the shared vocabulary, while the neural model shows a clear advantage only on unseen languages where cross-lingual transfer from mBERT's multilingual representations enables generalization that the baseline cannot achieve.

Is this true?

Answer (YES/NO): NO